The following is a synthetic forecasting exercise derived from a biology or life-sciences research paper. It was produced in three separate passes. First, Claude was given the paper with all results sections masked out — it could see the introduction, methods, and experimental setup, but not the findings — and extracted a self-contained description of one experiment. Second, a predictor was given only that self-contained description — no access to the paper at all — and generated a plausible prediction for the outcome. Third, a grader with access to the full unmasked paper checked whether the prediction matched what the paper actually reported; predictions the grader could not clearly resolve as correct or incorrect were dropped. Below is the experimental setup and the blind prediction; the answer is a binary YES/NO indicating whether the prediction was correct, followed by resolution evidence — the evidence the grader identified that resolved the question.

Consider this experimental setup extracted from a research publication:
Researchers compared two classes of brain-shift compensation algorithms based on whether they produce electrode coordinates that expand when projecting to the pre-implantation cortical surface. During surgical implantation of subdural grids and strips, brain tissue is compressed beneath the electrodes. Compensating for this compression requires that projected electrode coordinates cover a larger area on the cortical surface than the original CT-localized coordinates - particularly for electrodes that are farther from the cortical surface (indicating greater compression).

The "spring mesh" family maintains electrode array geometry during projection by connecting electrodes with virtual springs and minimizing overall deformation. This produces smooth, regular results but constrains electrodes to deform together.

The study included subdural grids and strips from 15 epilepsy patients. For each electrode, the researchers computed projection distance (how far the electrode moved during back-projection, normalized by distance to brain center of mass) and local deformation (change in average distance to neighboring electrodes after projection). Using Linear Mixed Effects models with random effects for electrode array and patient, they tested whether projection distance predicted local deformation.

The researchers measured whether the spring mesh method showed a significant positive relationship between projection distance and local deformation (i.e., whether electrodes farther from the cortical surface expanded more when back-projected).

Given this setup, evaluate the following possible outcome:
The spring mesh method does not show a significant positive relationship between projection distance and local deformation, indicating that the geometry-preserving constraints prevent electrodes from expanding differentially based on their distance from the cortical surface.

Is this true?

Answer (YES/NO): YES